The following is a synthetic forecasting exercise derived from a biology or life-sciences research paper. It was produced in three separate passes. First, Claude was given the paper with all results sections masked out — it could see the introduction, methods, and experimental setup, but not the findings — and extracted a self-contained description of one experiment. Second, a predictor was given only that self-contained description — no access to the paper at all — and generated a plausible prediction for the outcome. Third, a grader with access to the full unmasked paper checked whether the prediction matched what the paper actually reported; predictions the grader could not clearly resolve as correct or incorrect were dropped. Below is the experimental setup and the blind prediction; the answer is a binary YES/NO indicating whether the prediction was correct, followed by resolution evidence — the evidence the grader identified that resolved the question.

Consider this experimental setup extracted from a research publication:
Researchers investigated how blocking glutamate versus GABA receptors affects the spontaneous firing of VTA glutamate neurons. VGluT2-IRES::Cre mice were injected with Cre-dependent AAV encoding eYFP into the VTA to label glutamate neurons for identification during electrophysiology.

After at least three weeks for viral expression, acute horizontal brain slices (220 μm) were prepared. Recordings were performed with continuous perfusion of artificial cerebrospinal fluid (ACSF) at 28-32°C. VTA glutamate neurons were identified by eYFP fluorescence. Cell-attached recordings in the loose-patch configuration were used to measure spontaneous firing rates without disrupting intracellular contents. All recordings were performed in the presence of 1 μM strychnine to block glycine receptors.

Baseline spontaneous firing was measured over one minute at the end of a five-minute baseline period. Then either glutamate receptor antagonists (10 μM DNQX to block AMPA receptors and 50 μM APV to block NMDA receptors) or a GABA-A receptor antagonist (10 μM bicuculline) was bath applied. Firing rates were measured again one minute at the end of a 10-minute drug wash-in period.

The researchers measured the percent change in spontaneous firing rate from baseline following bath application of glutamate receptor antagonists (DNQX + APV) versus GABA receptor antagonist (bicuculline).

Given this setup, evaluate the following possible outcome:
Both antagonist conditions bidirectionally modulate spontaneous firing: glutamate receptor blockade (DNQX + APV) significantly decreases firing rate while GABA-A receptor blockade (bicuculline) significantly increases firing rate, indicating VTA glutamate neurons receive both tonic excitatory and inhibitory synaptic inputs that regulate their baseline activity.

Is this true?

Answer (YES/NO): NO